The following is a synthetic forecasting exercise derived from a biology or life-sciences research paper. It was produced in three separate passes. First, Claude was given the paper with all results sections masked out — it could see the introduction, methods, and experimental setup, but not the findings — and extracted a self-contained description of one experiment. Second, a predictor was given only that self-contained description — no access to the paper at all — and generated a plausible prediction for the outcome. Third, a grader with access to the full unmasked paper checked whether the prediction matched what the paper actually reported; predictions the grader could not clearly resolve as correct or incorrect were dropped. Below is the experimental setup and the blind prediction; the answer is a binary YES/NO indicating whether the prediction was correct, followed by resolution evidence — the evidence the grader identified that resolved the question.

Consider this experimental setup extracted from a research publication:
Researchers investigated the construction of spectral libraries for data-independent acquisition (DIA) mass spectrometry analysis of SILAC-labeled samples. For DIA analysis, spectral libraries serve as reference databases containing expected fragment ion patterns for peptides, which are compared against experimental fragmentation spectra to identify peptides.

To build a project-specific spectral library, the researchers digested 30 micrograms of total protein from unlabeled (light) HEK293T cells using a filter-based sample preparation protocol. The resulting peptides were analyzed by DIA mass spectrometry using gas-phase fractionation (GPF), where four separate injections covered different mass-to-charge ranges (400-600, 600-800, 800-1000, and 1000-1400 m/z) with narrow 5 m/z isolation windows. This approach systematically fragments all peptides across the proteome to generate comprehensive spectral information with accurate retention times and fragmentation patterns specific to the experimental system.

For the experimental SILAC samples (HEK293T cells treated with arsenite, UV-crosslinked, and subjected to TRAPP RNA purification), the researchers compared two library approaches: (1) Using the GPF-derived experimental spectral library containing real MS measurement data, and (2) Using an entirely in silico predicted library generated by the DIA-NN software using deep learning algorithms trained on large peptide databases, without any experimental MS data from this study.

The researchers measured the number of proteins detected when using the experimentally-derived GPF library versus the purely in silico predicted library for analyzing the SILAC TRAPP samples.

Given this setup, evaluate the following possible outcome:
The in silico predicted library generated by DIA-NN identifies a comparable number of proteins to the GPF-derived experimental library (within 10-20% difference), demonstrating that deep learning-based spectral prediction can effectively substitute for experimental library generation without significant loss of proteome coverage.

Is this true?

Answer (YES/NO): YES